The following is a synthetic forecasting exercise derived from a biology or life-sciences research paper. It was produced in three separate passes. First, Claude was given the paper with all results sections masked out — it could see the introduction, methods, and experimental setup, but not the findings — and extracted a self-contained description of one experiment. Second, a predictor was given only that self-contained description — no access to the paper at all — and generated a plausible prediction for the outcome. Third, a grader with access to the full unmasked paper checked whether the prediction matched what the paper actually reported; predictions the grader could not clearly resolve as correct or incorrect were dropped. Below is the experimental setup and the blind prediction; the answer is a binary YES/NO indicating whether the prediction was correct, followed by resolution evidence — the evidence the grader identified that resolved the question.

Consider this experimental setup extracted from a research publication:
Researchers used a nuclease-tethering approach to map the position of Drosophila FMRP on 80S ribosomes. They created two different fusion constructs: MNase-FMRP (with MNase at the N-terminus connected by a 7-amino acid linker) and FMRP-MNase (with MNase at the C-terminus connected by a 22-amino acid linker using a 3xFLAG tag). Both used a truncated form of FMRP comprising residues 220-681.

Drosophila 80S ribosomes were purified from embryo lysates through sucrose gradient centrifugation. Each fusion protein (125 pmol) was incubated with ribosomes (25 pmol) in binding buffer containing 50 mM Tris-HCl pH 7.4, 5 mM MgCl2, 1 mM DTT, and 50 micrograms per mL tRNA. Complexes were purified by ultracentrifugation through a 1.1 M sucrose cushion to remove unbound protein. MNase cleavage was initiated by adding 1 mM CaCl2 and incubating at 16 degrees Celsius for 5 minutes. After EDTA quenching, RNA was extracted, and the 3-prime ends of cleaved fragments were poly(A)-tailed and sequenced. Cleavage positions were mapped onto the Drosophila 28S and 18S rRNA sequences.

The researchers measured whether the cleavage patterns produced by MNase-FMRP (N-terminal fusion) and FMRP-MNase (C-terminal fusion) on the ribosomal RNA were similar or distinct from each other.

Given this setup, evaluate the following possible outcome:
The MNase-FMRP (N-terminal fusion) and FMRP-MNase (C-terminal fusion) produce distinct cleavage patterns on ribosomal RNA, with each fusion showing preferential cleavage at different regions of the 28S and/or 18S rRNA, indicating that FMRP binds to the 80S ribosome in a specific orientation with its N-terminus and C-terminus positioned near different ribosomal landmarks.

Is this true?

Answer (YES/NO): NO